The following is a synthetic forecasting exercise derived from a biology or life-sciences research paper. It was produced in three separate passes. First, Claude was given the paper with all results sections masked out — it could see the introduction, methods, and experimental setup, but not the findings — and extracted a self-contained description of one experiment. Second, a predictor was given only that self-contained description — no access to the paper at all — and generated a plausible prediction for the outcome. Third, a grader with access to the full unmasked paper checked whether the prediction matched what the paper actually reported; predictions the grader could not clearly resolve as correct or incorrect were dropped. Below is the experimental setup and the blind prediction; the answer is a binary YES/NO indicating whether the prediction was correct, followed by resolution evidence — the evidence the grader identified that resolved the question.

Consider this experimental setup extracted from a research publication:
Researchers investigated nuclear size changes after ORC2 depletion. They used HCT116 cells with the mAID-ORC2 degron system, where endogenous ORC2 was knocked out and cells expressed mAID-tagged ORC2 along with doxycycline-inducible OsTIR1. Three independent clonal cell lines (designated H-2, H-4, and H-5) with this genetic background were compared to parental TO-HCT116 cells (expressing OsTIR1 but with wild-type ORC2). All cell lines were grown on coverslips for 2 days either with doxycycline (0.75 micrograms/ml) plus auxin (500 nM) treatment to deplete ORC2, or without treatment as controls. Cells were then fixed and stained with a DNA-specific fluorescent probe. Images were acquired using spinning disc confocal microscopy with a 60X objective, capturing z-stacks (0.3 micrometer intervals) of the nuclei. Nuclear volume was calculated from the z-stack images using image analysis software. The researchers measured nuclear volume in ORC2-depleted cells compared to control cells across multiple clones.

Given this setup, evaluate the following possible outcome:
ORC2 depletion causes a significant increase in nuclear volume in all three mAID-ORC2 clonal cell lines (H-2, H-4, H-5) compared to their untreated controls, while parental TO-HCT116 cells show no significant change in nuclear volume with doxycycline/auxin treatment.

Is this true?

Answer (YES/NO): NO